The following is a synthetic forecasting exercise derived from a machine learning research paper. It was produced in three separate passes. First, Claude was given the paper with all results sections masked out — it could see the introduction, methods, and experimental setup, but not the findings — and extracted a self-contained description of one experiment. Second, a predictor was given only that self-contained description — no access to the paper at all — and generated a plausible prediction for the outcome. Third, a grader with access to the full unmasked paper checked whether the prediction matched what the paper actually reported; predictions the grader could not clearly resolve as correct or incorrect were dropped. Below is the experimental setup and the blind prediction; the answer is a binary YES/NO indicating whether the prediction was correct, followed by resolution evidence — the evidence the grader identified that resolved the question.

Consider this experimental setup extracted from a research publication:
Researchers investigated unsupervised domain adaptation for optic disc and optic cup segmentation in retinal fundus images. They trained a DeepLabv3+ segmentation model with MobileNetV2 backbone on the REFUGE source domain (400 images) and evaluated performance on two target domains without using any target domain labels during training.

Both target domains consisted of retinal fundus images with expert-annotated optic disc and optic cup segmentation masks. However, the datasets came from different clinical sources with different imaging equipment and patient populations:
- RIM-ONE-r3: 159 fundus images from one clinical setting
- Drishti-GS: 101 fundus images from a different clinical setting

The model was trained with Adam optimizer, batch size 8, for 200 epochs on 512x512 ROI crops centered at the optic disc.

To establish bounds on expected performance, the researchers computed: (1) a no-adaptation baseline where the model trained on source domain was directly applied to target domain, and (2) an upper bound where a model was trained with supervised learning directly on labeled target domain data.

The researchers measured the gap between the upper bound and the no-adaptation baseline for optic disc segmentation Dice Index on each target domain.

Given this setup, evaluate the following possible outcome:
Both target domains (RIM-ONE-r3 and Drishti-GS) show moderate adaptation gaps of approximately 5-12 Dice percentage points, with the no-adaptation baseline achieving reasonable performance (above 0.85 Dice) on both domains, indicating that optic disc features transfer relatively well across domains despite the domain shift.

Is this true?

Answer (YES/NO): NO